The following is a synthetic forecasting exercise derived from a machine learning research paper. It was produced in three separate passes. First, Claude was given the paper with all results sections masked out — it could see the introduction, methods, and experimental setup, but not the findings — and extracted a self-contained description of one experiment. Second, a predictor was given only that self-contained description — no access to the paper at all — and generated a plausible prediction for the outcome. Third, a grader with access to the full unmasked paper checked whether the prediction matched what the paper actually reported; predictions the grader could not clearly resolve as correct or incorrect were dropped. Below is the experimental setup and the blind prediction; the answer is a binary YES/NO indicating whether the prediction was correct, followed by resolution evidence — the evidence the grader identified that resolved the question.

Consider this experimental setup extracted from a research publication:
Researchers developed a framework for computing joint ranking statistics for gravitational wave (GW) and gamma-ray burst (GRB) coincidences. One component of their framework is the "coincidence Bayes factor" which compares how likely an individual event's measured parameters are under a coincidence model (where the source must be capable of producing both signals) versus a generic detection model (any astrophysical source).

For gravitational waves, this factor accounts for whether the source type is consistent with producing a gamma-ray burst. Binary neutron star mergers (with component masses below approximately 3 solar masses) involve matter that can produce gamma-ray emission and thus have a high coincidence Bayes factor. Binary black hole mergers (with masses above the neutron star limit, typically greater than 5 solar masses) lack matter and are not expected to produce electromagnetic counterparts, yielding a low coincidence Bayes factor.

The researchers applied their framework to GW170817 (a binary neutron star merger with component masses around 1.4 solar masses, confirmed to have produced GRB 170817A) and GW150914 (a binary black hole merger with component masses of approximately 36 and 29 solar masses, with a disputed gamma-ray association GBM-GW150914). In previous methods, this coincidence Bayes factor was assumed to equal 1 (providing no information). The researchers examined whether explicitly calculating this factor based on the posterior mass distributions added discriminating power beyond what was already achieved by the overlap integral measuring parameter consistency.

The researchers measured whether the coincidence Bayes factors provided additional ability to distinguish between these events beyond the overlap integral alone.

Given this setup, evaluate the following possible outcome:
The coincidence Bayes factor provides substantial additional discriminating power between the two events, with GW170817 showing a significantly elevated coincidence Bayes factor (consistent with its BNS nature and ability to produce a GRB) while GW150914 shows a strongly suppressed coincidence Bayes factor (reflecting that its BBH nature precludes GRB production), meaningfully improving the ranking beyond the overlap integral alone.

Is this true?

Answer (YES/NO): YES